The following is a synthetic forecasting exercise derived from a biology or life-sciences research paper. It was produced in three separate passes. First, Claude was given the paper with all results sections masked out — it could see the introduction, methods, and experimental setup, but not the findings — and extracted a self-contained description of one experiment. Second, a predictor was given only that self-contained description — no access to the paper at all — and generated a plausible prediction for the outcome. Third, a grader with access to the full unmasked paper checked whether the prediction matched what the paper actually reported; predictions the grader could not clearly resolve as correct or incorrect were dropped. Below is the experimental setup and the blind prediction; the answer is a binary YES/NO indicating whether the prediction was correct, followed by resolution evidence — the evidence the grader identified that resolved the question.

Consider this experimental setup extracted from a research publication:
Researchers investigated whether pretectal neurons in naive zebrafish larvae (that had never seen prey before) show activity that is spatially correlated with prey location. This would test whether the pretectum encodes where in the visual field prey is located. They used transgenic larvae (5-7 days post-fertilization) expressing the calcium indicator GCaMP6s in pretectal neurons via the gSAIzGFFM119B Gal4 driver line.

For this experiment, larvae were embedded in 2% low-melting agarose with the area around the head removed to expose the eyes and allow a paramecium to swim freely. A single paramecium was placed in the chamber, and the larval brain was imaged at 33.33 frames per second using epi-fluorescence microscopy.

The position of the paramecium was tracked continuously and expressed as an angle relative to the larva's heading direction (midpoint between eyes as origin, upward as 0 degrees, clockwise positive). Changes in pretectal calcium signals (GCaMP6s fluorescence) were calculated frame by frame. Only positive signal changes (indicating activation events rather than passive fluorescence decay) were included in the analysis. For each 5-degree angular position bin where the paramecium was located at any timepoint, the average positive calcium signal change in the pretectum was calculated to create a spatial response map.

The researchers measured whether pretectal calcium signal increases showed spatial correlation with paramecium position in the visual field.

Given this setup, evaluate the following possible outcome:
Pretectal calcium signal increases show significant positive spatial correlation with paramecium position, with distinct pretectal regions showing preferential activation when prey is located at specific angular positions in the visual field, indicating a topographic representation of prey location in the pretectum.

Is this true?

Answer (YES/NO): NO